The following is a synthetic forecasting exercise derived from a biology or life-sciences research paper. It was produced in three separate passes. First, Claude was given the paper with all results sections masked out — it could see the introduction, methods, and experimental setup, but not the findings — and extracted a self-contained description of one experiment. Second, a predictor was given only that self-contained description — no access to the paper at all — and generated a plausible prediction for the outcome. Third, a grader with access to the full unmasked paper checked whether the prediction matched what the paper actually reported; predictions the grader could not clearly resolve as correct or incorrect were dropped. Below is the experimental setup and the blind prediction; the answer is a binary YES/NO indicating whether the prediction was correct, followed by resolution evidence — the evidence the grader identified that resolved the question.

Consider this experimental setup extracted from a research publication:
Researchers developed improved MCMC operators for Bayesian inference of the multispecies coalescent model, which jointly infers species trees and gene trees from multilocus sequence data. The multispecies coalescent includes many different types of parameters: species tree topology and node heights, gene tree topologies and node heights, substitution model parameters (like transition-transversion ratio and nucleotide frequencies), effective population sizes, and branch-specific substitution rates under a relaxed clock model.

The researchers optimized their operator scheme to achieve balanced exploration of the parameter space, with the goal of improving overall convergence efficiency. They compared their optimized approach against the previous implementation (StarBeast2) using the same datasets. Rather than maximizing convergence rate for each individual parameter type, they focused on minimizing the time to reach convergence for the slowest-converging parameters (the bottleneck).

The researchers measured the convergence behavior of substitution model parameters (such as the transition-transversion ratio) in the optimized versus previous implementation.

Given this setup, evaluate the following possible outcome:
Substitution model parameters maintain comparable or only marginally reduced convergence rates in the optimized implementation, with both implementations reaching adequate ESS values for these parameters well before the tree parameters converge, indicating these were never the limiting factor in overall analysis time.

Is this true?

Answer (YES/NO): NO